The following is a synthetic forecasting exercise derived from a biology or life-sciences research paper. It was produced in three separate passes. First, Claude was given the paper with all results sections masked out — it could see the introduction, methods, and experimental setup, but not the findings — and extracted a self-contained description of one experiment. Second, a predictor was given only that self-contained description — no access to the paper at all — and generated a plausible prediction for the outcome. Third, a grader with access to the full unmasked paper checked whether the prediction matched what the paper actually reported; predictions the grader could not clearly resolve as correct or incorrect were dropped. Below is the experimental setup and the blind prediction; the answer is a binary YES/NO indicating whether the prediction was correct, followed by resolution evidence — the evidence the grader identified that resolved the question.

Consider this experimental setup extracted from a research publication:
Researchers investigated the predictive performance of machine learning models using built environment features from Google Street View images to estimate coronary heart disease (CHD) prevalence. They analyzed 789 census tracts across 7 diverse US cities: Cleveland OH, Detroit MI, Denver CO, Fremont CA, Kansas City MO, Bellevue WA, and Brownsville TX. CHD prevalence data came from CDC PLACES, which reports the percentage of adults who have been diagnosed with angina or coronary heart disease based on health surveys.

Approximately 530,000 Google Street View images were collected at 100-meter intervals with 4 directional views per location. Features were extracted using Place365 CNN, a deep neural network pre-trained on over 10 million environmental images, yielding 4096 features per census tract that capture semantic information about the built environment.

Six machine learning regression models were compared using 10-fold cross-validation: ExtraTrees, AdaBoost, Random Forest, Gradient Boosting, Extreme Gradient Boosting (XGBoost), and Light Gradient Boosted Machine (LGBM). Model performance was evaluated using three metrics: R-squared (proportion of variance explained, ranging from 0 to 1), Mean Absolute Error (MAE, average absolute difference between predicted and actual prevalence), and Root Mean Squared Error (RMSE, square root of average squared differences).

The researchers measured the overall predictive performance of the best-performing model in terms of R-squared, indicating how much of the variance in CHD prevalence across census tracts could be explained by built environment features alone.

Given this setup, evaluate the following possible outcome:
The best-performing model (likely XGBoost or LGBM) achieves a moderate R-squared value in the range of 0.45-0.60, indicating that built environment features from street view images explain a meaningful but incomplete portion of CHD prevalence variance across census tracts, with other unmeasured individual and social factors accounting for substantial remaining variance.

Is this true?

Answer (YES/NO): NO